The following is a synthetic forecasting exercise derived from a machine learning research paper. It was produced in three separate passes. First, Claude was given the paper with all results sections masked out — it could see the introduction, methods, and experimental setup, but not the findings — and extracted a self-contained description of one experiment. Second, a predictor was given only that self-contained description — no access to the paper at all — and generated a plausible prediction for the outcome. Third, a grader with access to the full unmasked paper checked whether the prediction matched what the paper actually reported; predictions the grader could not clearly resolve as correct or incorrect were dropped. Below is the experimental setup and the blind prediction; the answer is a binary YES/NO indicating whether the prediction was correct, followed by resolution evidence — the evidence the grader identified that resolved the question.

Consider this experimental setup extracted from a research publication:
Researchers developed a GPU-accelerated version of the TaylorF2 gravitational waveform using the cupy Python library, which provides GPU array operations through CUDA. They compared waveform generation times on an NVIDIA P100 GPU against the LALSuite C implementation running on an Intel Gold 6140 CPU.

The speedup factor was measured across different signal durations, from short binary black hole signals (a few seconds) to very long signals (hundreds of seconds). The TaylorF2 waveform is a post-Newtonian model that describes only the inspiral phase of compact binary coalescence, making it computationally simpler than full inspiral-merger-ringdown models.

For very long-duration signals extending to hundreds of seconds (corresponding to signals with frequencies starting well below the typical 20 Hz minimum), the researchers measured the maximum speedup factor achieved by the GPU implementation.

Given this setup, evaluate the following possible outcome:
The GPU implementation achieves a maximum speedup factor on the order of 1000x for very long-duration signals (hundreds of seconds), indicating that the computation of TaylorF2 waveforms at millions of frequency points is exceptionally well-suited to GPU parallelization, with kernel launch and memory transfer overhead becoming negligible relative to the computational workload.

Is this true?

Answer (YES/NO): NO